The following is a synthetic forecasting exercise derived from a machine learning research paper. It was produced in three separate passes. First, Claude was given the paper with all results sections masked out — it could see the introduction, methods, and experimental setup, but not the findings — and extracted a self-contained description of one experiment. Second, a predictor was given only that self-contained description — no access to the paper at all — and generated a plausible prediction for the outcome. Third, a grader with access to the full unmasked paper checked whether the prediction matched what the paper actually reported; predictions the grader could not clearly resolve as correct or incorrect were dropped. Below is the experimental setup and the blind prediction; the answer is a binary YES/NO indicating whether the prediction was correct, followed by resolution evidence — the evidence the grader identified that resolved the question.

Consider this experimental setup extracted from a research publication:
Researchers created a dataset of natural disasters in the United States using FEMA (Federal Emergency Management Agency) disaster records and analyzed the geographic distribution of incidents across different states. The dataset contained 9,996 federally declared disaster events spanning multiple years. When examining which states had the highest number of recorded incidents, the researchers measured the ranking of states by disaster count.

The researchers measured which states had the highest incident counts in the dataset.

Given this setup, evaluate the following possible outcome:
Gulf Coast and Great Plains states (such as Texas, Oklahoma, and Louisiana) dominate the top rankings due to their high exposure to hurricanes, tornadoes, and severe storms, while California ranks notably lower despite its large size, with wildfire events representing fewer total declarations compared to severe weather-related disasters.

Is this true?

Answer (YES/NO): NO